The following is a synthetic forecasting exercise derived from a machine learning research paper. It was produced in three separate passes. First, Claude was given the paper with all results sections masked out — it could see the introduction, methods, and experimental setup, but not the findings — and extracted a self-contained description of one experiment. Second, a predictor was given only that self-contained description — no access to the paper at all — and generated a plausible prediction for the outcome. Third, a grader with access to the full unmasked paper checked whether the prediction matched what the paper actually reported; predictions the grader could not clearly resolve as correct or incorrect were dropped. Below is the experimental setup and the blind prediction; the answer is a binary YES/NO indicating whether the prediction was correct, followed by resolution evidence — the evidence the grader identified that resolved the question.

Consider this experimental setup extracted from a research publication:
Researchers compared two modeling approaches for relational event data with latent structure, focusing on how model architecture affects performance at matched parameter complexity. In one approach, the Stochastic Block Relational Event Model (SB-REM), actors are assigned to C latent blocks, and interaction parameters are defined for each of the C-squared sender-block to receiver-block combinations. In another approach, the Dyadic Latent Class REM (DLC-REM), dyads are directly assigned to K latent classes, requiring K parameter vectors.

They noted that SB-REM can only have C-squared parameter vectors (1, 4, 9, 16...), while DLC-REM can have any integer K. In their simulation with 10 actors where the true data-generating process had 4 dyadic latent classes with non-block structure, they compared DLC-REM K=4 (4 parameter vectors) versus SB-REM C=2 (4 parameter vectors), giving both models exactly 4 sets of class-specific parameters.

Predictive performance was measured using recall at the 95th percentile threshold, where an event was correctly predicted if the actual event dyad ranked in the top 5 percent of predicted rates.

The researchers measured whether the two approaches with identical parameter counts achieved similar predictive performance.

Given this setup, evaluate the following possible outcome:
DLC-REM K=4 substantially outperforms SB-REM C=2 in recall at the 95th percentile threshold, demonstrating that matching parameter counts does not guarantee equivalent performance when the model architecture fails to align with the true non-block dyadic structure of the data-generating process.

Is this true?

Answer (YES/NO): YES